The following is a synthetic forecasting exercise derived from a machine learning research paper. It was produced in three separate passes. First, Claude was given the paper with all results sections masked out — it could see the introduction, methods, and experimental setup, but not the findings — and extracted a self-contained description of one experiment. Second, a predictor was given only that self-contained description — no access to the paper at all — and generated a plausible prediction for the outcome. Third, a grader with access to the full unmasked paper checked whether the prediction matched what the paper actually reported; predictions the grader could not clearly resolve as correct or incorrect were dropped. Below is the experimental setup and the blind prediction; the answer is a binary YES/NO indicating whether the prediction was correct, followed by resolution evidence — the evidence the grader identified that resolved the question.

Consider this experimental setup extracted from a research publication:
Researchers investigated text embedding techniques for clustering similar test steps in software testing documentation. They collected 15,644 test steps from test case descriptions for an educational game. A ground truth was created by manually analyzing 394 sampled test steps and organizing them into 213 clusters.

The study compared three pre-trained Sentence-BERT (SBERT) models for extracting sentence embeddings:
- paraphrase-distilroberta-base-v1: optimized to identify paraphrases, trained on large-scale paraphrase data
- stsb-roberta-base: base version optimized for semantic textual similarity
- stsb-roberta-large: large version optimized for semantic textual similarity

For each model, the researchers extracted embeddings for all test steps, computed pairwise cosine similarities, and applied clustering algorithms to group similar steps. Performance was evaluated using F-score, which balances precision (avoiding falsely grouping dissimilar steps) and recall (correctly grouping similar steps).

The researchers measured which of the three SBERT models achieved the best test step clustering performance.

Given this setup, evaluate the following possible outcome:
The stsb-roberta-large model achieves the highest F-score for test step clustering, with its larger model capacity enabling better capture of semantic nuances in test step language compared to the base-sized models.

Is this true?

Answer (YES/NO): NO